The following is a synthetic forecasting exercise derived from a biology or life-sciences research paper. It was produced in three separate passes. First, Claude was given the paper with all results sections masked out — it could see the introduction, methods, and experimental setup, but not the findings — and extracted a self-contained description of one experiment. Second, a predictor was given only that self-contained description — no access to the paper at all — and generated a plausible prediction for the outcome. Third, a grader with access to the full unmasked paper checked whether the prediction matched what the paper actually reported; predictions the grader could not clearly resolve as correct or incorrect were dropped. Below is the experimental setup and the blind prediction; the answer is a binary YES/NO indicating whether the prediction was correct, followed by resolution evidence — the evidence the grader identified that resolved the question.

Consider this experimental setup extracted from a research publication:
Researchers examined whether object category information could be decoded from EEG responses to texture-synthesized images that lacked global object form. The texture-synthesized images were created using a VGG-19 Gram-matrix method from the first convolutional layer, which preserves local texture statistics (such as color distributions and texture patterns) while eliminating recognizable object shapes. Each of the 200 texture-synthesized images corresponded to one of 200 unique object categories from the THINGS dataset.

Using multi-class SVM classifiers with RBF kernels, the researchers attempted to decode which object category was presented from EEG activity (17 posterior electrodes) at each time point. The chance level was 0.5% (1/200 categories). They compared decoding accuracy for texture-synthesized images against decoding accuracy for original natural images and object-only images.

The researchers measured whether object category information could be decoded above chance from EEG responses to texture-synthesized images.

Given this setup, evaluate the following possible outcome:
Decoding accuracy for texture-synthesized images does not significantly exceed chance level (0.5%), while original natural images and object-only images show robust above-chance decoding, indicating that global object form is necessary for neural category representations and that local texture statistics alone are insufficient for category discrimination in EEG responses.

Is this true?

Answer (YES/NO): NO